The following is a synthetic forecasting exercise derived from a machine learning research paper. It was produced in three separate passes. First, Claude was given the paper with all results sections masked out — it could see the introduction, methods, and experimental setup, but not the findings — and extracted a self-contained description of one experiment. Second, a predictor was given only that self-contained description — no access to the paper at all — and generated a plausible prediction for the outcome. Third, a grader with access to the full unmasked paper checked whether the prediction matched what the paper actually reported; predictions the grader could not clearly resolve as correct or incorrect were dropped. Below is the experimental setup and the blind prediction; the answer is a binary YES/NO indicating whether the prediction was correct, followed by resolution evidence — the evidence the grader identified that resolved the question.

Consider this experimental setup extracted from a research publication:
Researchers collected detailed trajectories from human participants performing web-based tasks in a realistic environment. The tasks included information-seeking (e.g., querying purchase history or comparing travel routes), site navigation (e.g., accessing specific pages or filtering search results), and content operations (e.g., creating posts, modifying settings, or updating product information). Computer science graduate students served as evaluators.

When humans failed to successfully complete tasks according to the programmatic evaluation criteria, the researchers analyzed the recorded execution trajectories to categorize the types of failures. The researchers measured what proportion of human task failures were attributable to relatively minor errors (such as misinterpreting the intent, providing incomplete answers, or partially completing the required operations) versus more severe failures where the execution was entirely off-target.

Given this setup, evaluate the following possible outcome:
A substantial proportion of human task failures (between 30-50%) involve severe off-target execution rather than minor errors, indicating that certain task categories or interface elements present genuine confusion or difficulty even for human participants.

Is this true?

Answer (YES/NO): YES